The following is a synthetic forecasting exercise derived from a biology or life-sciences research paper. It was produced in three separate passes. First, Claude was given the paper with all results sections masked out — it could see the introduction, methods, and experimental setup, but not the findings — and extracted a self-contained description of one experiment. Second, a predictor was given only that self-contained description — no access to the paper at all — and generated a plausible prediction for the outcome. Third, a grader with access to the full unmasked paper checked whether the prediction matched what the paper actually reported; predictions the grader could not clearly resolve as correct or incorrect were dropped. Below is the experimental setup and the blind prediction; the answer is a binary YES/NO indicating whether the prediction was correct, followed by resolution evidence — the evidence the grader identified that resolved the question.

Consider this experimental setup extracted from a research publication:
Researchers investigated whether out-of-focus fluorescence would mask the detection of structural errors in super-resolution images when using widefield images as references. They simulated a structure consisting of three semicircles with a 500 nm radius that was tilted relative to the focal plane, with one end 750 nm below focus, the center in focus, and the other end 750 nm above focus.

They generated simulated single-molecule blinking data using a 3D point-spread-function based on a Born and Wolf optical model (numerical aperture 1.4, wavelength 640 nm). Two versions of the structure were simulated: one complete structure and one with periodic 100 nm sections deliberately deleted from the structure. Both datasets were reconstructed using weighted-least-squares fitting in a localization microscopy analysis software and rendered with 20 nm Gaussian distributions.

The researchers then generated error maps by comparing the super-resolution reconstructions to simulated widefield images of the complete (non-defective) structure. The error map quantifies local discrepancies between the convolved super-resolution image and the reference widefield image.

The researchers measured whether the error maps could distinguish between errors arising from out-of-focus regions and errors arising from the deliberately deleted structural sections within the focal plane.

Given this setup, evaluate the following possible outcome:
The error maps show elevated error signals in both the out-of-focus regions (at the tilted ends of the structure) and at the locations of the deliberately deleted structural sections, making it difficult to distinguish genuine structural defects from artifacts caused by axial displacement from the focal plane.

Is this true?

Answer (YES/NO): NO